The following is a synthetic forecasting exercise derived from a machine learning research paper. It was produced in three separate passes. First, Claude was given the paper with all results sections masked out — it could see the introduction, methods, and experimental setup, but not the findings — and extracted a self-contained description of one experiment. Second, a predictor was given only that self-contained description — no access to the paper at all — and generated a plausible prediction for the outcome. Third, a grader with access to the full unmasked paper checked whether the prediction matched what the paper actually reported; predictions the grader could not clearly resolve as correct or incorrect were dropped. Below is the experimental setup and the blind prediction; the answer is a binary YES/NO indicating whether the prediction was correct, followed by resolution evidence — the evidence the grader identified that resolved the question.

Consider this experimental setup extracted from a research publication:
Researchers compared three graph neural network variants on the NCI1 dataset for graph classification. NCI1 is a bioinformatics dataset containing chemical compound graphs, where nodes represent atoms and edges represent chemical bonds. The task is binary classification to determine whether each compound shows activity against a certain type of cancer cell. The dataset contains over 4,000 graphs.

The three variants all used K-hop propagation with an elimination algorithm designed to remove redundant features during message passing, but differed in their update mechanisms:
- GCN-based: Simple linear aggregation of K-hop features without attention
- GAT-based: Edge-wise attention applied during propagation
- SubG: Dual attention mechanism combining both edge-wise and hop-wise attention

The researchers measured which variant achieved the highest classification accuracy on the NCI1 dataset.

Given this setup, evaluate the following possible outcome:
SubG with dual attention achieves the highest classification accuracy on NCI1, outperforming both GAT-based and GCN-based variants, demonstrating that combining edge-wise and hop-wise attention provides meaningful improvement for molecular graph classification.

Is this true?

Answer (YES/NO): NO